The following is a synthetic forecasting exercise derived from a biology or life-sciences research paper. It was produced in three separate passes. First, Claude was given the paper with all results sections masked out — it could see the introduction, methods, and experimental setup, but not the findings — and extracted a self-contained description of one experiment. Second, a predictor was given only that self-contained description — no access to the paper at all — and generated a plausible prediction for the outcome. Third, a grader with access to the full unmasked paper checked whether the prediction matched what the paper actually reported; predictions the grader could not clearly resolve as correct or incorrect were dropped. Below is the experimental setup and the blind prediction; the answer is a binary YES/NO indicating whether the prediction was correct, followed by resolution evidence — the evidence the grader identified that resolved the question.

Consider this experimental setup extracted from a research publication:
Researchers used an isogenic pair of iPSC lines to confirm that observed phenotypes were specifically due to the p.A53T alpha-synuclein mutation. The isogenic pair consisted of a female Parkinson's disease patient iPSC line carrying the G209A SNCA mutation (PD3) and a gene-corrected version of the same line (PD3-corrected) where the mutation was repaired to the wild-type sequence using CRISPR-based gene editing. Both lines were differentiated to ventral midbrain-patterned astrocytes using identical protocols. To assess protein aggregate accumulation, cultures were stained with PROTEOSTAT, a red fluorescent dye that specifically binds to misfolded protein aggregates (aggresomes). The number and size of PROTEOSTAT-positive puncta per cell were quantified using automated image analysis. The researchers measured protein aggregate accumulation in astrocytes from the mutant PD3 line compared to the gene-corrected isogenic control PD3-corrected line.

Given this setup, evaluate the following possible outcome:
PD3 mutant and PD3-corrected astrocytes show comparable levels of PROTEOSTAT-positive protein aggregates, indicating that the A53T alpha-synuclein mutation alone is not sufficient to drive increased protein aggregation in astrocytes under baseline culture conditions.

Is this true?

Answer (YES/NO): NO